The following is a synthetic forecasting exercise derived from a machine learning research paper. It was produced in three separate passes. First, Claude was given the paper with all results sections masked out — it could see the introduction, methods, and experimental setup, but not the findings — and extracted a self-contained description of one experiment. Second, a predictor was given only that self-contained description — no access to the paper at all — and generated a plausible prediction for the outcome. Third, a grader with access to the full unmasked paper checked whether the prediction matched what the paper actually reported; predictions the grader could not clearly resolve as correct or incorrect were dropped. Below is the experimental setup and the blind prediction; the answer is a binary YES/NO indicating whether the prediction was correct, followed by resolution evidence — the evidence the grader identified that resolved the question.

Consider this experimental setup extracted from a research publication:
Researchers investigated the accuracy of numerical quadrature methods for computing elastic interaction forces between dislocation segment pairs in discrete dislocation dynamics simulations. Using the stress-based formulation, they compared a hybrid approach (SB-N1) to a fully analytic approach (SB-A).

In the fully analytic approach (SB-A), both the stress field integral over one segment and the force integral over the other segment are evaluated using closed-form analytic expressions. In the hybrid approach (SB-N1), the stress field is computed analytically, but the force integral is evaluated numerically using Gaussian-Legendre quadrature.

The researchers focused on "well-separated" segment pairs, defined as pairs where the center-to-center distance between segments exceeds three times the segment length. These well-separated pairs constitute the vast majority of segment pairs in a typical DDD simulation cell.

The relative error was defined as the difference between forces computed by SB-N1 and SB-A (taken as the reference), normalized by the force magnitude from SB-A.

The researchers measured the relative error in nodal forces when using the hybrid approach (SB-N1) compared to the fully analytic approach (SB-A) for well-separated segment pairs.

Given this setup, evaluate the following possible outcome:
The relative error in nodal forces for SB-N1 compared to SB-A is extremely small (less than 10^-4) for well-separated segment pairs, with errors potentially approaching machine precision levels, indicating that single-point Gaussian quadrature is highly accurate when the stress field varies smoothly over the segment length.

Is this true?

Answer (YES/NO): NO